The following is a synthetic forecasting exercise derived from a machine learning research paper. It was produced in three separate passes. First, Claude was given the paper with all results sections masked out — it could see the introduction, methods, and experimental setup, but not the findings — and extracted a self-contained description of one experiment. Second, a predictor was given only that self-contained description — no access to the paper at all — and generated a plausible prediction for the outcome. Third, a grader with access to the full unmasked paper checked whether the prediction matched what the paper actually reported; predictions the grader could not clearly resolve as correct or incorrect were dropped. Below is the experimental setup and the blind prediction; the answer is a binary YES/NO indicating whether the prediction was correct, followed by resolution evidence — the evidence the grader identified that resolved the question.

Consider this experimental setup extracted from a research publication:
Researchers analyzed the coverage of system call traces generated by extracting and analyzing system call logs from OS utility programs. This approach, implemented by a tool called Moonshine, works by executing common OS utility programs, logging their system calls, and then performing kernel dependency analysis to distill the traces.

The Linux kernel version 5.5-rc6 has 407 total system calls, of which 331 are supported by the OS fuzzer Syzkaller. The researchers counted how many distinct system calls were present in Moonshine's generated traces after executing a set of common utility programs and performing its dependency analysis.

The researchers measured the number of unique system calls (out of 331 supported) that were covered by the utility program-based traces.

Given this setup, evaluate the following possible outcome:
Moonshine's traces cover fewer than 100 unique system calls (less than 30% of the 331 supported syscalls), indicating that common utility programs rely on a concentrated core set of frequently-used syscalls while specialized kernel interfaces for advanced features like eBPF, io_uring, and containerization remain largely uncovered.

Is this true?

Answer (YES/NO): NO